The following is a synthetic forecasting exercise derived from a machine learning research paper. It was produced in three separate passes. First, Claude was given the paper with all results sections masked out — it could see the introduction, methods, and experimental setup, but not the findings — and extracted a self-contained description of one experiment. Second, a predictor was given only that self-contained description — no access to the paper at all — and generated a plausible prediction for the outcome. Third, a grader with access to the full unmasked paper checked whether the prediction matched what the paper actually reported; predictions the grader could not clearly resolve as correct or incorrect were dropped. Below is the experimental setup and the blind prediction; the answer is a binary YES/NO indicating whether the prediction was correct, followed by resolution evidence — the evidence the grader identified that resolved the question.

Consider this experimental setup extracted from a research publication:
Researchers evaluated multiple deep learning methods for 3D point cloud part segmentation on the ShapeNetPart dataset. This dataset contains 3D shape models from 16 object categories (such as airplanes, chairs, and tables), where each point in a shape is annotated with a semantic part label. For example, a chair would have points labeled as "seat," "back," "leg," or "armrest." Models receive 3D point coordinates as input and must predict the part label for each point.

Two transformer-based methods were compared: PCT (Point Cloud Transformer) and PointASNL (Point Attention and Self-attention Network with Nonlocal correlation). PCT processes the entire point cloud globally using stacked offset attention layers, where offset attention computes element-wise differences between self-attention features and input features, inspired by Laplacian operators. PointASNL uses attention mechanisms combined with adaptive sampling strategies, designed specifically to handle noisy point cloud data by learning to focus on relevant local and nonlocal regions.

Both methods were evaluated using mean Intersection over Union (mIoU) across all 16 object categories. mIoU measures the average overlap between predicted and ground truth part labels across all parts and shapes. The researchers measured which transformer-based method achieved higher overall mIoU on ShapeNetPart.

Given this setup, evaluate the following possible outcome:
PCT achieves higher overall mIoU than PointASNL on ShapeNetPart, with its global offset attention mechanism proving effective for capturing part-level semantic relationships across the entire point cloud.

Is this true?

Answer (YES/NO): YES